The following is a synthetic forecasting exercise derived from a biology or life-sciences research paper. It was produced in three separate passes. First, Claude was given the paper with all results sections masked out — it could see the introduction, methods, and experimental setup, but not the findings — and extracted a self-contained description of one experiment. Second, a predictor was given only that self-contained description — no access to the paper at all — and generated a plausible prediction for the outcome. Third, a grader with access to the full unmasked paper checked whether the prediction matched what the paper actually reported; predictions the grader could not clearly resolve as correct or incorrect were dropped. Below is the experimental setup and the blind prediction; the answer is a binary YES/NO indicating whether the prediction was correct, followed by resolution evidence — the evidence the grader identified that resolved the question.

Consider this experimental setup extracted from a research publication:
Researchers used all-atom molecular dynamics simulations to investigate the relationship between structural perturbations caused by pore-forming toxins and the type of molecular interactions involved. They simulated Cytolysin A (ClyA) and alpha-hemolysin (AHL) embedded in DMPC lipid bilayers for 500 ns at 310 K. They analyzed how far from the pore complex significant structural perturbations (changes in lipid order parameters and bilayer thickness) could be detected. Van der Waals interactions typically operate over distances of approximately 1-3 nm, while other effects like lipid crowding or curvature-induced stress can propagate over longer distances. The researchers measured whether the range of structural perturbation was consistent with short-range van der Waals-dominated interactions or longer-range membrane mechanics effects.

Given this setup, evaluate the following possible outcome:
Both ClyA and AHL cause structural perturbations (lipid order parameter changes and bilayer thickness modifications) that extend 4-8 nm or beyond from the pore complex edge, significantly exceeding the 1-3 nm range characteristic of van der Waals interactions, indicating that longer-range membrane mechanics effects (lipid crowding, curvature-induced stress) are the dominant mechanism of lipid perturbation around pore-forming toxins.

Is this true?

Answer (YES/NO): NO